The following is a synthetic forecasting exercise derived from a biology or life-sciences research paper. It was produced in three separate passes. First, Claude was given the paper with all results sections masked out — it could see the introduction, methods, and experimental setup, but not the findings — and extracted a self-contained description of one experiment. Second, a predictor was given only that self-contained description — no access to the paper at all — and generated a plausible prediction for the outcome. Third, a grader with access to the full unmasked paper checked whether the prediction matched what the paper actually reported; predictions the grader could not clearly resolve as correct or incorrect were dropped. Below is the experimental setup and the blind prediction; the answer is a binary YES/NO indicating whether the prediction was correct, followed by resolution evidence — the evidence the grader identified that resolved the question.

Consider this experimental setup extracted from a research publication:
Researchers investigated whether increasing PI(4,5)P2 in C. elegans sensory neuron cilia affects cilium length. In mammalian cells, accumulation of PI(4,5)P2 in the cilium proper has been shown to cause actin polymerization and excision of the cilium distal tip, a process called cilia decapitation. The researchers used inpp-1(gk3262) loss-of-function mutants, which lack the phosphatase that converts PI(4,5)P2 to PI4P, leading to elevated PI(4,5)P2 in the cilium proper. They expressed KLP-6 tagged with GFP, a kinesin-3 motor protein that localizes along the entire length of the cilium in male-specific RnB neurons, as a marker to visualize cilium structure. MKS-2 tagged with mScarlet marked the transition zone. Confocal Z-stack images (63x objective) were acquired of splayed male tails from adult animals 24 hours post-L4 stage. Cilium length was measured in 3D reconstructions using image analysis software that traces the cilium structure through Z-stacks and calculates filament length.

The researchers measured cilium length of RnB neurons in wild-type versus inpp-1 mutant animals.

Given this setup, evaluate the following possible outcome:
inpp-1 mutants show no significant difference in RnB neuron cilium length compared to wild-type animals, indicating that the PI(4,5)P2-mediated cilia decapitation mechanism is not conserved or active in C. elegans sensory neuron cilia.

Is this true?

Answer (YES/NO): YES